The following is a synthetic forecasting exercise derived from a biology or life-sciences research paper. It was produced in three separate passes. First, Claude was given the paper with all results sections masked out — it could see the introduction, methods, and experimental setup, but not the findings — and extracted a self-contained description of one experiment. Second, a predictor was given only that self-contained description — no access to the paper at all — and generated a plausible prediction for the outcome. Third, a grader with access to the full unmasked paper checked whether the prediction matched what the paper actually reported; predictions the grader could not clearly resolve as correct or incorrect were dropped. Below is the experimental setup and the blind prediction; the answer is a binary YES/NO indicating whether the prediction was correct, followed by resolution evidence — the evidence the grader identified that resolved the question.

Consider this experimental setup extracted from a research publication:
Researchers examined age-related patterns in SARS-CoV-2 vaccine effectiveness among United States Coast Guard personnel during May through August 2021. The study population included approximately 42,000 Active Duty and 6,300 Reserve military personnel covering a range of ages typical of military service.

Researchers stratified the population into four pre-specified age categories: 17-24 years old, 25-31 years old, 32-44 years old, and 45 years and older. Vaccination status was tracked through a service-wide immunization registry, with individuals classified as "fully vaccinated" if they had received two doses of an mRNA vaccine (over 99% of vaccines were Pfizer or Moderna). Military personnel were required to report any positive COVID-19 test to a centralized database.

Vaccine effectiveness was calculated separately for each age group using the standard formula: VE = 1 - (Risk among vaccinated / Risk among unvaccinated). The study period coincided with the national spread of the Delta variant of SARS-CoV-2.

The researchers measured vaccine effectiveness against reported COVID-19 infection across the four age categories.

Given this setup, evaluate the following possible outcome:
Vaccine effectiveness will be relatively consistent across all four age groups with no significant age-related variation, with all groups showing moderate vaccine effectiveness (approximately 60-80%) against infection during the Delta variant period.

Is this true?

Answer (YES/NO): NO